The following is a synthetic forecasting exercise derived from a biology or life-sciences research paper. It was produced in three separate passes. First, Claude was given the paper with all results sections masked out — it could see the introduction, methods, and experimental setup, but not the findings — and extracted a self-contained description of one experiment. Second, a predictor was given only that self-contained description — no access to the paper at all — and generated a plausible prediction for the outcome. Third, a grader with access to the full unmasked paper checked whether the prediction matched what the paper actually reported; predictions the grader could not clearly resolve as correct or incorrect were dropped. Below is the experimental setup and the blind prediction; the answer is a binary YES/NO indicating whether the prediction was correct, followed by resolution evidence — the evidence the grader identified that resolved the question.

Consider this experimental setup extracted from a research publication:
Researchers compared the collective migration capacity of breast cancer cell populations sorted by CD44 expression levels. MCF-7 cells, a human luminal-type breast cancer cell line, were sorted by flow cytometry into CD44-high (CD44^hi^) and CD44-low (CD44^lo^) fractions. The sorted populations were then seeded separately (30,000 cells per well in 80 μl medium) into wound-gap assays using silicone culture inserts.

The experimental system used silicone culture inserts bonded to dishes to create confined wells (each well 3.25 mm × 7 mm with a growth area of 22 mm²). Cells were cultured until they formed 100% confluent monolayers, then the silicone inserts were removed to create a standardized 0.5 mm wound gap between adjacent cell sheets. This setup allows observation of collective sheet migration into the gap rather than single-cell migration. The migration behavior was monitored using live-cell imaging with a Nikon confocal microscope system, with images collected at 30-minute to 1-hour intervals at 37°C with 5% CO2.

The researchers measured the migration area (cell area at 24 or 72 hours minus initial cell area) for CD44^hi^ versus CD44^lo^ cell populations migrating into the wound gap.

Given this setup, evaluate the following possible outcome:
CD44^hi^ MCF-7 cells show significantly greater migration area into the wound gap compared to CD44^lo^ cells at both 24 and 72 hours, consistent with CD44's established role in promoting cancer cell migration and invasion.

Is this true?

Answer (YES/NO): YES